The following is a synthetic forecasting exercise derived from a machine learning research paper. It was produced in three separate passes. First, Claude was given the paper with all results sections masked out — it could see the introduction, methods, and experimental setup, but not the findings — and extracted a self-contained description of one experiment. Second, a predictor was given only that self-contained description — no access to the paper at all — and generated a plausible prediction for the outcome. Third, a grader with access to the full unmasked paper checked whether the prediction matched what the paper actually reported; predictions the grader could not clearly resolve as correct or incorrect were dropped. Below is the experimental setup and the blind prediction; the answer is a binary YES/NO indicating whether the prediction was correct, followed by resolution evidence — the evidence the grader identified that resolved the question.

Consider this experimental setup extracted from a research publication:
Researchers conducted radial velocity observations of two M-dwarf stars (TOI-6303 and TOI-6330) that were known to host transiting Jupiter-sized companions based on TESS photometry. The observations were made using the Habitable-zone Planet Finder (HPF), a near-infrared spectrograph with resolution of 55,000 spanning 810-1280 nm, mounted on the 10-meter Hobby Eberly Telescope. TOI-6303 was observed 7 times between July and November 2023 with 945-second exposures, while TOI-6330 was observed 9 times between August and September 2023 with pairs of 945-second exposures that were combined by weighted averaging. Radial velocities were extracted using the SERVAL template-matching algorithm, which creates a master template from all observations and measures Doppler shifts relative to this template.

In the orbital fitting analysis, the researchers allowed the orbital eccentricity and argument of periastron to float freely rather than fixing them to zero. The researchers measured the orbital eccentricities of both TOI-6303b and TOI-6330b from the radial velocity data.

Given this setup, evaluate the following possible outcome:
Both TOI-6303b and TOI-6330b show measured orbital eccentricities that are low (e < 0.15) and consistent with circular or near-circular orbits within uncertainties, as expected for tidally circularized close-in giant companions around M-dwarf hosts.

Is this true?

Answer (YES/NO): NO